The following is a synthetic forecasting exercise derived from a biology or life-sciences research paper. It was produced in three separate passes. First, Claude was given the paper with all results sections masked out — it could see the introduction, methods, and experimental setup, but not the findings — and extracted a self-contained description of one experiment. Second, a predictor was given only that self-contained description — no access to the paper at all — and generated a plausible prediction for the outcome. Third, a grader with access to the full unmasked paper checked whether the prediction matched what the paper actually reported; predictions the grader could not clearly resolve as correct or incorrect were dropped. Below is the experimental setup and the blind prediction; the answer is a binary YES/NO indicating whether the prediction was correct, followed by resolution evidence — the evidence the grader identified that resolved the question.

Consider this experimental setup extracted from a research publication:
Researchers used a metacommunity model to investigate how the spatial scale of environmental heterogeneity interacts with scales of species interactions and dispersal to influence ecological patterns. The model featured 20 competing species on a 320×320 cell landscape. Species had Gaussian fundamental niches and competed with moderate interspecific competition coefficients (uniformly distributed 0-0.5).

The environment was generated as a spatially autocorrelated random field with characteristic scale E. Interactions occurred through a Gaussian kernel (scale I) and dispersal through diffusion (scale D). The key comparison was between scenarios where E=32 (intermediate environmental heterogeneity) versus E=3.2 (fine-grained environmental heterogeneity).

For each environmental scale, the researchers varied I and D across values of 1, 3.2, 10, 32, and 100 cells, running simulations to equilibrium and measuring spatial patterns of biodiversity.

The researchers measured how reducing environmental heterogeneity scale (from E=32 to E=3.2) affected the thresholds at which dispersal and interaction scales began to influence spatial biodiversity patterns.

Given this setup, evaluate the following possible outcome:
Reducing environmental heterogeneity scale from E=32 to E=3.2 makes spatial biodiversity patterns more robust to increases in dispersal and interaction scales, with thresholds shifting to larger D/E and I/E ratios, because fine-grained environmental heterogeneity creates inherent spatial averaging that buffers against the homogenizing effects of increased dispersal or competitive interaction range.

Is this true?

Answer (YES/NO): NO